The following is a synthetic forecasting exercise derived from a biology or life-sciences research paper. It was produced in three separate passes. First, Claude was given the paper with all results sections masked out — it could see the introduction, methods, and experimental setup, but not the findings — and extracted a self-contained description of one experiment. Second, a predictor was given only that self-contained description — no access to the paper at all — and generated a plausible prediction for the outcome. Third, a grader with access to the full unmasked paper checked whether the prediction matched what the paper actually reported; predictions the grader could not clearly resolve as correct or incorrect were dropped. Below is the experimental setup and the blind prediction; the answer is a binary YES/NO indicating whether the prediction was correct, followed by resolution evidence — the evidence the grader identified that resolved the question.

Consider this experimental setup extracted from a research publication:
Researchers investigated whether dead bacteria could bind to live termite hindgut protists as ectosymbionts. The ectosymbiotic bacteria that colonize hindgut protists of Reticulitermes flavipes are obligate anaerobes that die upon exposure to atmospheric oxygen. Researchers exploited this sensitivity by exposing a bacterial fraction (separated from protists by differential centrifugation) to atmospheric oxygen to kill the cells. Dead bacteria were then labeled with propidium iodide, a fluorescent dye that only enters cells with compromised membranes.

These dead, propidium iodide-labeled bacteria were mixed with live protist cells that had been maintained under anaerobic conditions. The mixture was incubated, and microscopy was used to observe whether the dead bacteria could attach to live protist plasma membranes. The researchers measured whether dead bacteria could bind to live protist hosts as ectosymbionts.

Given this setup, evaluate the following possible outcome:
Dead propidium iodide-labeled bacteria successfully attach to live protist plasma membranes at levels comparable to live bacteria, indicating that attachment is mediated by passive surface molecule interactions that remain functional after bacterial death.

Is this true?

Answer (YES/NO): NO